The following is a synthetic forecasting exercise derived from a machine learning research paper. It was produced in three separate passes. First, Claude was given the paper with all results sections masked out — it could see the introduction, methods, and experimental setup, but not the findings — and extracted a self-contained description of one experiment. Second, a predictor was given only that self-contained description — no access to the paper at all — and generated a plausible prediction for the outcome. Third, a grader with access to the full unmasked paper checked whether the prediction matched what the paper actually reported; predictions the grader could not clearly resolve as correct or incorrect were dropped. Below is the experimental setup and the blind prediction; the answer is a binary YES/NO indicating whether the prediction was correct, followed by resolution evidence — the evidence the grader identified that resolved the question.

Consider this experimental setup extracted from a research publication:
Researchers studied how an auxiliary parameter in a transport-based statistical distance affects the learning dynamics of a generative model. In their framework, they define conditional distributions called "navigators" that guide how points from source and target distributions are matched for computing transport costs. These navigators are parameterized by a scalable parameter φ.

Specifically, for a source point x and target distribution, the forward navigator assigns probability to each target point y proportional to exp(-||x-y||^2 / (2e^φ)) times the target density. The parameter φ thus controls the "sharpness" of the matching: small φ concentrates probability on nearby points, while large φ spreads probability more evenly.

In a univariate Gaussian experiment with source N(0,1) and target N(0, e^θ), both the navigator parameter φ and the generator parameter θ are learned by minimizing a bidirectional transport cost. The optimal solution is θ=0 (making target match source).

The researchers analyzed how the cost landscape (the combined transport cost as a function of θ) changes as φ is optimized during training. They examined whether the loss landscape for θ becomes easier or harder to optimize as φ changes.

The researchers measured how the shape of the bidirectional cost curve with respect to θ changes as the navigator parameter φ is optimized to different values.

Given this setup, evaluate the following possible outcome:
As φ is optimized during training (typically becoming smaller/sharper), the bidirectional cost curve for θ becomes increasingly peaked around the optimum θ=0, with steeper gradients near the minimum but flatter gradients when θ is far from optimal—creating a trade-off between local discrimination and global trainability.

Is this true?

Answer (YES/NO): NO